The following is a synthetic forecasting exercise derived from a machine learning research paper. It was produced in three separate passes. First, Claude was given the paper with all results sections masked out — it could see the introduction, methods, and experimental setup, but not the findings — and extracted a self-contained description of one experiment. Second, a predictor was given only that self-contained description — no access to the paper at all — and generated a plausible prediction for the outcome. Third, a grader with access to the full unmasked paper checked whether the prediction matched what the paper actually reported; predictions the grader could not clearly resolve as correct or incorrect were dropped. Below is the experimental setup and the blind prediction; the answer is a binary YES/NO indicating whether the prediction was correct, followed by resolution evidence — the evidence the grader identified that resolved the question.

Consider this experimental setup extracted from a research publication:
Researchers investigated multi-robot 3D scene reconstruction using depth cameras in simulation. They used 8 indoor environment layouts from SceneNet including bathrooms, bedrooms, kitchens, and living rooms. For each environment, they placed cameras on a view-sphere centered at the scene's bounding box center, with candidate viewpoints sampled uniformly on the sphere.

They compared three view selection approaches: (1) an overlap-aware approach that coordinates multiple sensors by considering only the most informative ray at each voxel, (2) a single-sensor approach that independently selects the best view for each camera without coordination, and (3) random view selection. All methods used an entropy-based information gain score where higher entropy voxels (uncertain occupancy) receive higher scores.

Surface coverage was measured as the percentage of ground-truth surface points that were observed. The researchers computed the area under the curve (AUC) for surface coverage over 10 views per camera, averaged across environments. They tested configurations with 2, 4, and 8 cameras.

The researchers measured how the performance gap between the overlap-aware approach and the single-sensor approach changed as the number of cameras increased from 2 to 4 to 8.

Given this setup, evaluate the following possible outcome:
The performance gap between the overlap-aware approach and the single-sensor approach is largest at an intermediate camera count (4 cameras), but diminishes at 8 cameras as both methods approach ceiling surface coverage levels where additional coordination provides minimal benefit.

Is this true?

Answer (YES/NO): NO